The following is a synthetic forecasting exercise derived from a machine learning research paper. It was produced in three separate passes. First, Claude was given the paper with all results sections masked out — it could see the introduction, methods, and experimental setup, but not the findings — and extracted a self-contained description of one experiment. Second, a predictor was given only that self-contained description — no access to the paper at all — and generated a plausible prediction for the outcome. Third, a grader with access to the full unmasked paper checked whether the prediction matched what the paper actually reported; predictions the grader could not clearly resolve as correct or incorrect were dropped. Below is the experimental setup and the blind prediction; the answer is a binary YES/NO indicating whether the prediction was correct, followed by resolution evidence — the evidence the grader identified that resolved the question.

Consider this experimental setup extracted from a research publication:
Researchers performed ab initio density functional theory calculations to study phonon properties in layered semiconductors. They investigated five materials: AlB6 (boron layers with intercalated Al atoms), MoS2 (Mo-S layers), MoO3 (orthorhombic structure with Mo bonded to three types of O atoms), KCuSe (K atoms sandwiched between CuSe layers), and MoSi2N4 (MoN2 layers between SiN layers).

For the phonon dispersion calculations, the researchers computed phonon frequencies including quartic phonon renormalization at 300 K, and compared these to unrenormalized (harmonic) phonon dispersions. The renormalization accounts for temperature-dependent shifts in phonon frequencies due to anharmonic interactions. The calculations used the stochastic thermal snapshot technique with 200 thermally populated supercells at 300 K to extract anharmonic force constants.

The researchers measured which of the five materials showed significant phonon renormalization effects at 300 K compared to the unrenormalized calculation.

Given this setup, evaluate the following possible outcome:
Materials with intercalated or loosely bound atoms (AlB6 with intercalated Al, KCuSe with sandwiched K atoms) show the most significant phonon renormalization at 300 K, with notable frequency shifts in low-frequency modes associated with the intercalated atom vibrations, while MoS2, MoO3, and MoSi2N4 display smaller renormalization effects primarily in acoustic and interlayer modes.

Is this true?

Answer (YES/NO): NO